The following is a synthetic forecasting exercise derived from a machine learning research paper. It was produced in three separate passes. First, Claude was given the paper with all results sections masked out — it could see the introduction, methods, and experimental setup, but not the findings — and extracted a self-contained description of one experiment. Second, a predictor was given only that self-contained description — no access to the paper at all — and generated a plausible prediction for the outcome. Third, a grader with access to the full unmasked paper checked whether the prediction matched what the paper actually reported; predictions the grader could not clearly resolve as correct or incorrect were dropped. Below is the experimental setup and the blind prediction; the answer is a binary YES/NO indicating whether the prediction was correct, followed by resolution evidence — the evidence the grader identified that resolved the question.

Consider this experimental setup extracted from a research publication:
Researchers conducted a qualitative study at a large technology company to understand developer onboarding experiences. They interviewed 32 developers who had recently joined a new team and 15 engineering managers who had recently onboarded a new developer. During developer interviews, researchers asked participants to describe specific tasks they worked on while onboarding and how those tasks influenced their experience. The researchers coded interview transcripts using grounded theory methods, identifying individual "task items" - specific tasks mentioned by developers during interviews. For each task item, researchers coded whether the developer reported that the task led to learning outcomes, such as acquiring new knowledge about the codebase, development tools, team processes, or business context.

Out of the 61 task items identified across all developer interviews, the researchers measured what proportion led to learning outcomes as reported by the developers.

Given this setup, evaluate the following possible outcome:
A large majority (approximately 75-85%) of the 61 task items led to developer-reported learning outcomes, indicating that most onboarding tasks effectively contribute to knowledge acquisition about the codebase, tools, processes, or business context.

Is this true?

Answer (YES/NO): NO